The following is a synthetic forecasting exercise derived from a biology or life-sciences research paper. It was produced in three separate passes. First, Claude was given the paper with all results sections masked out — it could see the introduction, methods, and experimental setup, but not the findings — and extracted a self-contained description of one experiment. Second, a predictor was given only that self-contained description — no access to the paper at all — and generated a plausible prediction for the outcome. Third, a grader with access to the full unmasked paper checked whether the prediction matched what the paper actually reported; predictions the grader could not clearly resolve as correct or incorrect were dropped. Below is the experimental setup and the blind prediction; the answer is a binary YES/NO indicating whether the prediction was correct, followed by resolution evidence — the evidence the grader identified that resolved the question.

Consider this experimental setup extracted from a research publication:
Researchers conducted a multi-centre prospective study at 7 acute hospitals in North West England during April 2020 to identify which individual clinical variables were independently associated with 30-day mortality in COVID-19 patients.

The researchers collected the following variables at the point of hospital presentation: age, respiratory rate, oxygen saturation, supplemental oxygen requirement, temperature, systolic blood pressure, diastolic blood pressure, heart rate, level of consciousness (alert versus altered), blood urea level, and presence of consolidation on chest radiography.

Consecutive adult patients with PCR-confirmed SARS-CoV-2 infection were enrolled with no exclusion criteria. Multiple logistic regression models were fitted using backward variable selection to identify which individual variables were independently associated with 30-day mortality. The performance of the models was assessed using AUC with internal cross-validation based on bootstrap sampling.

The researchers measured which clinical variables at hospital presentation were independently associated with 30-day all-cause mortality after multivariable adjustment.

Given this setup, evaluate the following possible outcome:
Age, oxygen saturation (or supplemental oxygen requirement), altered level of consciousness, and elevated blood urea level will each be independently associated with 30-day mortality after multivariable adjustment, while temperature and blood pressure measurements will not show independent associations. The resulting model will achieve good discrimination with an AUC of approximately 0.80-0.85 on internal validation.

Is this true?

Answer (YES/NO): NO